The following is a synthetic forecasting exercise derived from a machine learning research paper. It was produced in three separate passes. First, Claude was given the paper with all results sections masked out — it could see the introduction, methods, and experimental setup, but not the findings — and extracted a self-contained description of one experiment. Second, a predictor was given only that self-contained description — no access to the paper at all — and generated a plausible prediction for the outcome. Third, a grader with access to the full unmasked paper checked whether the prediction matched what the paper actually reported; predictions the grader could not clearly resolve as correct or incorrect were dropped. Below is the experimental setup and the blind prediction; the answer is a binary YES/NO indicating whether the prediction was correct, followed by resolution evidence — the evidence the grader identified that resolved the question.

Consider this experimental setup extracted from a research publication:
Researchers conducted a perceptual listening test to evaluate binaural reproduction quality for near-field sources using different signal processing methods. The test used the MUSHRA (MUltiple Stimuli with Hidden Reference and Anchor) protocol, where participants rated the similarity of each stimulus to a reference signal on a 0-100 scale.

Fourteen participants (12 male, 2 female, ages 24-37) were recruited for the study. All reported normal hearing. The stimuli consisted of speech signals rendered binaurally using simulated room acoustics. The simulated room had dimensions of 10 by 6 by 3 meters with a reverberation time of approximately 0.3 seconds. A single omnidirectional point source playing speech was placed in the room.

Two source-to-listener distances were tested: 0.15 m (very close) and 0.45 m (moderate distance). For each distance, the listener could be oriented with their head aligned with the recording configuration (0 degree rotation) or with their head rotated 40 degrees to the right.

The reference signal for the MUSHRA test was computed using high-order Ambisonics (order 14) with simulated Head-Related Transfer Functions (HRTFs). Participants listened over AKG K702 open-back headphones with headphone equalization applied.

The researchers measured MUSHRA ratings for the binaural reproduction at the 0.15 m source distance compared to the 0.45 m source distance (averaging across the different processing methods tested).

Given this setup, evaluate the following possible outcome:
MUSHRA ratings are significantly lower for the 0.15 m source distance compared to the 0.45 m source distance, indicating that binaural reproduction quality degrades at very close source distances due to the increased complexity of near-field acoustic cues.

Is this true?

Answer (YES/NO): YES